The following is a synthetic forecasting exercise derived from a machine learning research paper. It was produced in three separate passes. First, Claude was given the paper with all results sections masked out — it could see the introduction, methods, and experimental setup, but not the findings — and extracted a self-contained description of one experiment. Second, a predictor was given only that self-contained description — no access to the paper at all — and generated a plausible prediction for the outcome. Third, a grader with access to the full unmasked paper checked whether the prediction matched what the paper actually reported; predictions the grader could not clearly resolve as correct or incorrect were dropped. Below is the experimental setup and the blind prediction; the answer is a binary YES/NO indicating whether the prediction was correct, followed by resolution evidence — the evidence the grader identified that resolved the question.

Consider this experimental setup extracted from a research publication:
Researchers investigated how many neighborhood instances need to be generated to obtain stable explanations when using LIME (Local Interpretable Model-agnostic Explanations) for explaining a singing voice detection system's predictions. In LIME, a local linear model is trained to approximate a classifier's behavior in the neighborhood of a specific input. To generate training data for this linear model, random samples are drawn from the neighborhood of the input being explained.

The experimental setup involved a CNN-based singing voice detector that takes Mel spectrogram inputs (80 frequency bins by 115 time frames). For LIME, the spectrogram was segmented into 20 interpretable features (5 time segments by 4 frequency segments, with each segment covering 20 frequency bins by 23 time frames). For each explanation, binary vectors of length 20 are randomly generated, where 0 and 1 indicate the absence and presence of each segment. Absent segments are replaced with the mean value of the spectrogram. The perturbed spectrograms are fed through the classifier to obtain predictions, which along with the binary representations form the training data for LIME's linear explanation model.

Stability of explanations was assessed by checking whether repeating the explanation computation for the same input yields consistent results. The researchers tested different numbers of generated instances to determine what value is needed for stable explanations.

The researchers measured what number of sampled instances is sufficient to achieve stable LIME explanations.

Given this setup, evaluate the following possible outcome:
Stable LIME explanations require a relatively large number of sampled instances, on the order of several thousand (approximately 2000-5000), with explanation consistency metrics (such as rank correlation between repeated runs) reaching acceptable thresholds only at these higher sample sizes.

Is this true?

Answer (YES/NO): NO